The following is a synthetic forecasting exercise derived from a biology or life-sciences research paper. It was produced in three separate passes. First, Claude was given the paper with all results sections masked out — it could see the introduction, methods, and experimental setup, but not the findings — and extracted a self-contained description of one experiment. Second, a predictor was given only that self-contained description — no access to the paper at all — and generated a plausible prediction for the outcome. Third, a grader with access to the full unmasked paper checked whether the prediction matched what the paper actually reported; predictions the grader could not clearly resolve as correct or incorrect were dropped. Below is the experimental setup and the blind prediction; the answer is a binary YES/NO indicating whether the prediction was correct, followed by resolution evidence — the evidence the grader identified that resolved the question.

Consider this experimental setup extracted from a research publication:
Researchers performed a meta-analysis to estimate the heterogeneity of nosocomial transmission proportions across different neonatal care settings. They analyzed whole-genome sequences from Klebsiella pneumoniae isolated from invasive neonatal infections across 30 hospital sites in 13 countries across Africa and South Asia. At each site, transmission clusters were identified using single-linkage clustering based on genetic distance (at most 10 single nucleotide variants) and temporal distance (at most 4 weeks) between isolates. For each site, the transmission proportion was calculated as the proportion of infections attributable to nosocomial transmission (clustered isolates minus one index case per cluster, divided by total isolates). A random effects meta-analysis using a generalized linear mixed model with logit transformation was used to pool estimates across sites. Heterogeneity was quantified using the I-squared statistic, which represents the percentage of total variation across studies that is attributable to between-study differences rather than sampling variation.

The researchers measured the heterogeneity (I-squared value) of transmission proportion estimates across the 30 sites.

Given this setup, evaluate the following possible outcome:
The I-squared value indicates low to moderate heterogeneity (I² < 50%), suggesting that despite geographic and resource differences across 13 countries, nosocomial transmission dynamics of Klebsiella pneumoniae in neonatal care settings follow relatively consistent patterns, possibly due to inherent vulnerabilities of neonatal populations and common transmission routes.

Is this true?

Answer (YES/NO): NO